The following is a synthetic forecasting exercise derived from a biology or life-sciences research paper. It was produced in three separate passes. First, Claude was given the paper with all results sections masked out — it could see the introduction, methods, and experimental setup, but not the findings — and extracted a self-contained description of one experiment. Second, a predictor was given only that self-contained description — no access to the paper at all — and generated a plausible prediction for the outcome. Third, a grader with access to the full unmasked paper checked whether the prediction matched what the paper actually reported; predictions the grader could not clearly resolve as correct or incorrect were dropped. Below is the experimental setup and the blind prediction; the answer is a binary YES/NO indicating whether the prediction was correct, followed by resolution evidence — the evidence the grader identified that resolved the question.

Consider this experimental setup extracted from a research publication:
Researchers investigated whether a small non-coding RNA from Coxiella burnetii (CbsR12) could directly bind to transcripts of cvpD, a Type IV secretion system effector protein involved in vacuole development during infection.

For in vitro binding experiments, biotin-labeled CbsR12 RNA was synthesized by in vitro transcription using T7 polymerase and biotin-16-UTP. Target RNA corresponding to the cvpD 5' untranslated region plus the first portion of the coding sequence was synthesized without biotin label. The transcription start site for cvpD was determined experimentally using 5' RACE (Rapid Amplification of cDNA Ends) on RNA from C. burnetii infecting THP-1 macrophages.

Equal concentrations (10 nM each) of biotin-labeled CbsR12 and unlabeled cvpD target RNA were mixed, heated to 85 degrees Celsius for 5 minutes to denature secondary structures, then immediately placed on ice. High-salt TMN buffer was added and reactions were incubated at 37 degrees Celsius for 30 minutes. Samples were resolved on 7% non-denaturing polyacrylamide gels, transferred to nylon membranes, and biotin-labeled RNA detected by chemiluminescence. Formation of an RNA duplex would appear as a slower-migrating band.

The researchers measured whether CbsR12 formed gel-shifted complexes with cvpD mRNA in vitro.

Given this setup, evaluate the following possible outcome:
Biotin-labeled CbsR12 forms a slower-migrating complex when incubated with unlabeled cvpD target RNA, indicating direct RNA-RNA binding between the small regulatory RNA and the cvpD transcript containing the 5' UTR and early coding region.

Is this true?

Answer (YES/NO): YES